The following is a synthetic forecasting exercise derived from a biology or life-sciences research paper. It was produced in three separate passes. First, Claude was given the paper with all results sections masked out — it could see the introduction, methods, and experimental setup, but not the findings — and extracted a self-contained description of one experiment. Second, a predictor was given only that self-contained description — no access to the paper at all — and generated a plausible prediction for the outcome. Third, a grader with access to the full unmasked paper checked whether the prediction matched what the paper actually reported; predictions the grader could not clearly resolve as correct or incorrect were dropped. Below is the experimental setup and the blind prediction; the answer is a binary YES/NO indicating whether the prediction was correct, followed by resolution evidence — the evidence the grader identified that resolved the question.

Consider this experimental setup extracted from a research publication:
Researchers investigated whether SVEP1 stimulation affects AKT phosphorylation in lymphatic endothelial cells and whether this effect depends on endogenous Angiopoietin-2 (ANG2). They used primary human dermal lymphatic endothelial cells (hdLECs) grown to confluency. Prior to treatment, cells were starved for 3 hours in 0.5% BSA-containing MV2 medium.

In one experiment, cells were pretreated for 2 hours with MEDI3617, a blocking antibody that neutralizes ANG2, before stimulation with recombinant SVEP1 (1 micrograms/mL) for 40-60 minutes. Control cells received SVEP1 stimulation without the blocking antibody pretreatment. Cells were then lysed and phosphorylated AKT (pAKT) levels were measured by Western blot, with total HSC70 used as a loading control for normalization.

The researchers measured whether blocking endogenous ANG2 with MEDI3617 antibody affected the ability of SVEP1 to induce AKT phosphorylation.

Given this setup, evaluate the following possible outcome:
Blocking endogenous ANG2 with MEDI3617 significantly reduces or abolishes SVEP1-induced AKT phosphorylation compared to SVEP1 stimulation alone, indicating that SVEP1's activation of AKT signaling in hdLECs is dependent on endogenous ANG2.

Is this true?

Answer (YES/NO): YES